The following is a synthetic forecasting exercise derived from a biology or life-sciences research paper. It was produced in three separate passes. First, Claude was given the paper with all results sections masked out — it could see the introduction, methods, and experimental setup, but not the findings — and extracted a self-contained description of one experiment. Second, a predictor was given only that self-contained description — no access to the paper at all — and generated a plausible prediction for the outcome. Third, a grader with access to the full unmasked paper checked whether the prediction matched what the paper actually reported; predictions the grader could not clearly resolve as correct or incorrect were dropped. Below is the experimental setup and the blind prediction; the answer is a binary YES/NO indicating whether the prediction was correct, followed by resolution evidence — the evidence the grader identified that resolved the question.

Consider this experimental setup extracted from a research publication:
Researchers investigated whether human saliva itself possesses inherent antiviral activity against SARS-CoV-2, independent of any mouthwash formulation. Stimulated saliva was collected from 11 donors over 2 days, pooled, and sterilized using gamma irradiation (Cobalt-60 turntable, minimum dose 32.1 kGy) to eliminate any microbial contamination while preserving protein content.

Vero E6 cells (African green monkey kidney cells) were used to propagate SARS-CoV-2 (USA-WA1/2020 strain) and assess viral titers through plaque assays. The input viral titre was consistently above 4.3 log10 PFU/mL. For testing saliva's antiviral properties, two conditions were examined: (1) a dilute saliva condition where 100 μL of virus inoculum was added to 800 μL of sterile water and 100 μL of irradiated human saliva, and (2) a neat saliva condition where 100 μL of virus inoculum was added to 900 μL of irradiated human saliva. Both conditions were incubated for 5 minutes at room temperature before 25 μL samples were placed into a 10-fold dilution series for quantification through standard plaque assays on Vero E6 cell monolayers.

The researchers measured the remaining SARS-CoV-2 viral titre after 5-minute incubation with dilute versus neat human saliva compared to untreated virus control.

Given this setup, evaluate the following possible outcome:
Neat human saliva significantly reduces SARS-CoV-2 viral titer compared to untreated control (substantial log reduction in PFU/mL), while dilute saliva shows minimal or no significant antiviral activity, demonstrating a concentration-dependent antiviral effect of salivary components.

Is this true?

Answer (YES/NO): NO